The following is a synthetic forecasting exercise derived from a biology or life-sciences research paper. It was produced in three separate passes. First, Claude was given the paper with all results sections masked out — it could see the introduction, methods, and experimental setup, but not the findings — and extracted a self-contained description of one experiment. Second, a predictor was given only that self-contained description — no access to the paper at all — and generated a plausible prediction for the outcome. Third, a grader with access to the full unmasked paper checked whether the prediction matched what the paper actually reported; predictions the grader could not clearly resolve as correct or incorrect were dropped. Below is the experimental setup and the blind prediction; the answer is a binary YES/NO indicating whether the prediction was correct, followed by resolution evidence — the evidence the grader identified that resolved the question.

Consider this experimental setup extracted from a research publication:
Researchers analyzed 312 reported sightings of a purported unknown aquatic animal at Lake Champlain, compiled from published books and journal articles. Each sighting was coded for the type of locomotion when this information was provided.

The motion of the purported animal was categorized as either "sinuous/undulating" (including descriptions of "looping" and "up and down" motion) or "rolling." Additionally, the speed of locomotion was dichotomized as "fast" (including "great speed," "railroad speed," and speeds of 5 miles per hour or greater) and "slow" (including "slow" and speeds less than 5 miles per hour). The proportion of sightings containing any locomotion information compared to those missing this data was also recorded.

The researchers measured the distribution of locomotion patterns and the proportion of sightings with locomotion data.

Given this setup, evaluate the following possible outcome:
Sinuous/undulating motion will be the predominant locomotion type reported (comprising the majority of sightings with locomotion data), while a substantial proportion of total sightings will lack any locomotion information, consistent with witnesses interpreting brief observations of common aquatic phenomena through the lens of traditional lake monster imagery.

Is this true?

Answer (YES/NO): YES